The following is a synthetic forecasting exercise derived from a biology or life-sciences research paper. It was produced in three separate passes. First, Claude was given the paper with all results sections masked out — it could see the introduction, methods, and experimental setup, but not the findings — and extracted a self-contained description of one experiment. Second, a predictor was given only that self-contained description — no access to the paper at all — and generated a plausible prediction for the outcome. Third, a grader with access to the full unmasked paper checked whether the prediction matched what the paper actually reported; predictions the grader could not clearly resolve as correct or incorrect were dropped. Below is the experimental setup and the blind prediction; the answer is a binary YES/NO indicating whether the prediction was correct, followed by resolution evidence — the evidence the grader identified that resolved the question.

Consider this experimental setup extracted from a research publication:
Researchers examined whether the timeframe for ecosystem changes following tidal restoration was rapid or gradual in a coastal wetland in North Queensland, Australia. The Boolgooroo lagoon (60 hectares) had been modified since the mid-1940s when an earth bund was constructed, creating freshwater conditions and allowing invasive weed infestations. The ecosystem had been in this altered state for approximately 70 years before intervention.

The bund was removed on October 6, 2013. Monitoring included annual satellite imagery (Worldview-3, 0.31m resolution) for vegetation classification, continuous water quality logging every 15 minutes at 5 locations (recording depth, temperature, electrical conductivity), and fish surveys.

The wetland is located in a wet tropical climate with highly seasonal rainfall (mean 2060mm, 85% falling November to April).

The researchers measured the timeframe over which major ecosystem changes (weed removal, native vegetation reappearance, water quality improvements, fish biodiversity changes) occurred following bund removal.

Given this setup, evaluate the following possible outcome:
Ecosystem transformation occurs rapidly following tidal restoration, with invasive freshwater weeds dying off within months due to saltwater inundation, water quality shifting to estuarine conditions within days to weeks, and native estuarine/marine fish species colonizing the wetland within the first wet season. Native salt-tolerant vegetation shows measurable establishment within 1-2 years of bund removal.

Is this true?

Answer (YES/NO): NO